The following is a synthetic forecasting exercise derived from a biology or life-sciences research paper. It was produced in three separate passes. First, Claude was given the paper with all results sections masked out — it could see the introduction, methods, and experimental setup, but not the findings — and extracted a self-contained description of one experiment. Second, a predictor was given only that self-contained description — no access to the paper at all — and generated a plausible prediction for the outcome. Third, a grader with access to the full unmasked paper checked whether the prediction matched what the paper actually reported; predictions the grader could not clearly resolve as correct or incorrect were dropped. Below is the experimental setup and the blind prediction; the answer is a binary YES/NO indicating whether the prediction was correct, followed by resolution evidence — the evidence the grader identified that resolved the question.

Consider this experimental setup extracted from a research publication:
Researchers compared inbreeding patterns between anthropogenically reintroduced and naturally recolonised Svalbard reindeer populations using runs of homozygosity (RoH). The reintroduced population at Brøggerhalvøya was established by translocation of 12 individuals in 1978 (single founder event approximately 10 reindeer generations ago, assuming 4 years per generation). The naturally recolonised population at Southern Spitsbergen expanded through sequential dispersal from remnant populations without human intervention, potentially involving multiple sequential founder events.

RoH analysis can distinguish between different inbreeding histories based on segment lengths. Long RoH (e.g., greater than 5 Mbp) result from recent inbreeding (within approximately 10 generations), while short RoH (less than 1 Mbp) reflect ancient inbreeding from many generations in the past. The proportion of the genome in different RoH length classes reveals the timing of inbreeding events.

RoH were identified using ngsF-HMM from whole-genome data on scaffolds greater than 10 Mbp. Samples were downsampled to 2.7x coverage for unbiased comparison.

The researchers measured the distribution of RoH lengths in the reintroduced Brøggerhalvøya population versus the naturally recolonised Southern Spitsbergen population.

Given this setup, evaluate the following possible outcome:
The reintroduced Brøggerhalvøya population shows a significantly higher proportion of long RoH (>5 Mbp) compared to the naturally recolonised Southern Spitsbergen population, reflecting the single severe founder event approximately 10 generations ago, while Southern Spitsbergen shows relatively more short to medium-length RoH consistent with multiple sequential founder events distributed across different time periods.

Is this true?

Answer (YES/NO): NO